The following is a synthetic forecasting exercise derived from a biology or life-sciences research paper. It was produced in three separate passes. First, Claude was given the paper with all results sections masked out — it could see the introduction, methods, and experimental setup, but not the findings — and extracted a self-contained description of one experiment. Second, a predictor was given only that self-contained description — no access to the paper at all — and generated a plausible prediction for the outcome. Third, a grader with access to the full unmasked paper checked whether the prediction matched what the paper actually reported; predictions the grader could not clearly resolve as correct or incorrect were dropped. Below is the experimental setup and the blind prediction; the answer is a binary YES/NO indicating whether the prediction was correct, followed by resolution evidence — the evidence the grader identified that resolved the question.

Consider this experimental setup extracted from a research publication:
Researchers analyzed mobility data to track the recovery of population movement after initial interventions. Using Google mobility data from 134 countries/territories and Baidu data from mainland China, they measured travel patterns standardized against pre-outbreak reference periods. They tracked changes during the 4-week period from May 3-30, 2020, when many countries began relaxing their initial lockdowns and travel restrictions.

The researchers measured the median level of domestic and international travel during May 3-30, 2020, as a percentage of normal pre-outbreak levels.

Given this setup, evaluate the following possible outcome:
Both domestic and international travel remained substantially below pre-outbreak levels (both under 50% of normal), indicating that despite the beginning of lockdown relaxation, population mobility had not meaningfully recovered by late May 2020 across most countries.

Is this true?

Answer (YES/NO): NO